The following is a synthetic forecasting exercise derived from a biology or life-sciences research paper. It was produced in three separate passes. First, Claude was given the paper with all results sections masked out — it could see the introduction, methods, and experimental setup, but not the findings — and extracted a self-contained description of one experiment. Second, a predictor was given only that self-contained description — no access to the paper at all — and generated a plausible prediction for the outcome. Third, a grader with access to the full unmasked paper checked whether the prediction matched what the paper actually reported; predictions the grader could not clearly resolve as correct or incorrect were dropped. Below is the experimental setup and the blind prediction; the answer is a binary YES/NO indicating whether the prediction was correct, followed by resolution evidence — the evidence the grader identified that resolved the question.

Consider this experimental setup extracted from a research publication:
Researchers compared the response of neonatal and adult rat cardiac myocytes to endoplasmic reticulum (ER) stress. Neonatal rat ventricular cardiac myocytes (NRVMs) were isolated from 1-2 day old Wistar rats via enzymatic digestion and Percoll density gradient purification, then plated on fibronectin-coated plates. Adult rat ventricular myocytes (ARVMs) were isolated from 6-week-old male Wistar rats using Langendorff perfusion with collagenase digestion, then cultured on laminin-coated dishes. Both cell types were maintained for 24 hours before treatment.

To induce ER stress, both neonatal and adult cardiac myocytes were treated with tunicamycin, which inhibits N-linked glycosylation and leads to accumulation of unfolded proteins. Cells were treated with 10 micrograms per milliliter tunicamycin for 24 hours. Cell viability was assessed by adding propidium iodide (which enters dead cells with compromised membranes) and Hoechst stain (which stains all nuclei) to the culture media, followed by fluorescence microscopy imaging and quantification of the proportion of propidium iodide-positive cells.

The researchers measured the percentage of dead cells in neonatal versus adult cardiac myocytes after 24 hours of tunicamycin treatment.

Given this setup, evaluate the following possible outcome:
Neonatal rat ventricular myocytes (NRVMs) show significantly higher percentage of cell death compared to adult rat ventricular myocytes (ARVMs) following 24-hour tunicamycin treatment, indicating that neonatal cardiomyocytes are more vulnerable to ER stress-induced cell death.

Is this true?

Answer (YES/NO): NO